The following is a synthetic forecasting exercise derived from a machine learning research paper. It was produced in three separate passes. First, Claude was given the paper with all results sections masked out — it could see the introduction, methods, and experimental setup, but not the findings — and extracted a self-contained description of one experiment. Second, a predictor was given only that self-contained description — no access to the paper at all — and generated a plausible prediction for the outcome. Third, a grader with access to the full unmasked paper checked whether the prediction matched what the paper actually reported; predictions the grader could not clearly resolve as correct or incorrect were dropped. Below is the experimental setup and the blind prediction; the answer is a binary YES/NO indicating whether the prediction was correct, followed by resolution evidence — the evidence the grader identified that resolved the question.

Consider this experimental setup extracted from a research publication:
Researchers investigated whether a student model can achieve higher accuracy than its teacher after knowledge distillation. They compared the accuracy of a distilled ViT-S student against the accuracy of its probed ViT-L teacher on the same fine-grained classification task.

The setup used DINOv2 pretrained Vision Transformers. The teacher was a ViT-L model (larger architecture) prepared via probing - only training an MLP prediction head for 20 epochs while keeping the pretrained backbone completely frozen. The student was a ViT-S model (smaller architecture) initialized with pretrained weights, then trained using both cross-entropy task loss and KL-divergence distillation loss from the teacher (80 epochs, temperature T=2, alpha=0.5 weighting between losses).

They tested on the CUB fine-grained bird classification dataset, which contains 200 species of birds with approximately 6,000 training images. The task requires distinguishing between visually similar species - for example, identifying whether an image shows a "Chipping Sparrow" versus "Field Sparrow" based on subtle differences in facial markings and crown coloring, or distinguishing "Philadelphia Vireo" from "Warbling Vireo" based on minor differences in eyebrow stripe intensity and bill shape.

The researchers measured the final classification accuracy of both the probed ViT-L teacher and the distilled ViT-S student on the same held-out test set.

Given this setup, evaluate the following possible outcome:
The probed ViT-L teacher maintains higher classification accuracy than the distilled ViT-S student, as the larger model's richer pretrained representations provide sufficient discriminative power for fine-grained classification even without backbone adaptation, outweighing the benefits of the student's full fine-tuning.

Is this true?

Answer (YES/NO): YES